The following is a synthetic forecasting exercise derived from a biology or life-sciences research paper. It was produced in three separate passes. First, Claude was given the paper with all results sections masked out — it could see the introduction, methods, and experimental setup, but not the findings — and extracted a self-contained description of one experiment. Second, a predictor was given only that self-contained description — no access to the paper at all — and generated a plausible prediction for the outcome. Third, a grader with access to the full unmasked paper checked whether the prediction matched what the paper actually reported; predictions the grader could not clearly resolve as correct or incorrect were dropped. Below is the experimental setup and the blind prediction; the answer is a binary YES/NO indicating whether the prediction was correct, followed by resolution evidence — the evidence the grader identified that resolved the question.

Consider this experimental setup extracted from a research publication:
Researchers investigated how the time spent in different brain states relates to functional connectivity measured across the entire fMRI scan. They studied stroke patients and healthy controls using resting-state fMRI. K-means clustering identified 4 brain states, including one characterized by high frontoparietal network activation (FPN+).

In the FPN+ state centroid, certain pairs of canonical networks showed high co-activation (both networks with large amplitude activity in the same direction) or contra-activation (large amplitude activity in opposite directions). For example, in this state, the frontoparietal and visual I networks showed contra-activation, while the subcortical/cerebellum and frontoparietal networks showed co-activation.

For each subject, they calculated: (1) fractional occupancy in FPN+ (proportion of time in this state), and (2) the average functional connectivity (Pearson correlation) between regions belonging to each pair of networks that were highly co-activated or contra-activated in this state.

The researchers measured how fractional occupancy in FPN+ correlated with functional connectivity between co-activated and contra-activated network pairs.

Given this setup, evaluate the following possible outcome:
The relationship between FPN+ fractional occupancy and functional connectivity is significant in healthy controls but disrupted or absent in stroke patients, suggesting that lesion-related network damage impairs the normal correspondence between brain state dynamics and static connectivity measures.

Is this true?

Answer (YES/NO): NO